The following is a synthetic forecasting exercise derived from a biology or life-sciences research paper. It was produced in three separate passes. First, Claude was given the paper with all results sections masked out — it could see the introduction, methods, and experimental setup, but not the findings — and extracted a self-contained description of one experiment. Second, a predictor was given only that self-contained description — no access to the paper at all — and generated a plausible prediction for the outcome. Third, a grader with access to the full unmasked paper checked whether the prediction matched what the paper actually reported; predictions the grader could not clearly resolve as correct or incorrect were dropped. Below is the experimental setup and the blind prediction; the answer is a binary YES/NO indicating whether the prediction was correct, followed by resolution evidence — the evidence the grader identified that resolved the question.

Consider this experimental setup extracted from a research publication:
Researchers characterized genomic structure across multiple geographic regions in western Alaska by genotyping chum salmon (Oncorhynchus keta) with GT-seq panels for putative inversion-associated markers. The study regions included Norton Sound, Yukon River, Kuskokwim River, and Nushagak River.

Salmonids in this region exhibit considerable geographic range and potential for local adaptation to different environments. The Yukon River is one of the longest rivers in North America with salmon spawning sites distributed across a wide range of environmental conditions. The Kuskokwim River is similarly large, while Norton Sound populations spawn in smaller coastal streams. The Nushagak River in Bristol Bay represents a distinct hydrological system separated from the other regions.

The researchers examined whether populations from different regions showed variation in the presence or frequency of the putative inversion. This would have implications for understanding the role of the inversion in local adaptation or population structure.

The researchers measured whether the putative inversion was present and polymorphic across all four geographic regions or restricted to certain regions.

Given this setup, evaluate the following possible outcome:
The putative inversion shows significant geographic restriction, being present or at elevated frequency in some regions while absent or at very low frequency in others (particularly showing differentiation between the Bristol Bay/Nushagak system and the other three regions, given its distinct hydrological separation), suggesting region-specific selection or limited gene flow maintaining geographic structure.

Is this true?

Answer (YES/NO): NO